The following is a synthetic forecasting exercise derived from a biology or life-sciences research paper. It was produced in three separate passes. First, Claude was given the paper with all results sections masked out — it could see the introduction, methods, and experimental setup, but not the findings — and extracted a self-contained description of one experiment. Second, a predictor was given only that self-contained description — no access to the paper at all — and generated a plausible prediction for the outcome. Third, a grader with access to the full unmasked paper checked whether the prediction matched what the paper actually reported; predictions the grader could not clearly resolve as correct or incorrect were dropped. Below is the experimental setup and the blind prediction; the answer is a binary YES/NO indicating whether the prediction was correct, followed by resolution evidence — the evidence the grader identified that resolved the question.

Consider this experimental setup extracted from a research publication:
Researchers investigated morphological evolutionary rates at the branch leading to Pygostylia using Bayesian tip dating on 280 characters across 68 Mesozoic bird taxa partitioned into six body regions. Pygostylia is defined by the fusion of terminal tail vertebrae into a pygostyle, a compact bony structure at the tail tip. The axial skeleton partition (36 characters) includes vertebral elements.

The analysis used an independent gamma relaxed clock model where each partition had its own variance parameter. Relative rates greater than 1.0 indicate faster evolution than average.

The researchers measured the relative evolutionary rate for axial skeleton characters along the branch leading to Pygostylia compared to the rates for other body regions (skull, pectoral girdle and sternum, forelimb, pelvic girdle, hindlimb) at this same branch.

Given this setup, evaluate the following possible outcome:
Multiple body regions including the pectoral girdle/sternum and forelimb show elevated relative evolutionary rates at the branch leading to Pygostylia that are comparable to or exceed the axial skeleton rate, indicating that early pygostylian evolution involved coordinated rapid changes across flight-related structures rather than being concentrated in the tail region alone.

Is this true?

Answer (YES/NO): NO